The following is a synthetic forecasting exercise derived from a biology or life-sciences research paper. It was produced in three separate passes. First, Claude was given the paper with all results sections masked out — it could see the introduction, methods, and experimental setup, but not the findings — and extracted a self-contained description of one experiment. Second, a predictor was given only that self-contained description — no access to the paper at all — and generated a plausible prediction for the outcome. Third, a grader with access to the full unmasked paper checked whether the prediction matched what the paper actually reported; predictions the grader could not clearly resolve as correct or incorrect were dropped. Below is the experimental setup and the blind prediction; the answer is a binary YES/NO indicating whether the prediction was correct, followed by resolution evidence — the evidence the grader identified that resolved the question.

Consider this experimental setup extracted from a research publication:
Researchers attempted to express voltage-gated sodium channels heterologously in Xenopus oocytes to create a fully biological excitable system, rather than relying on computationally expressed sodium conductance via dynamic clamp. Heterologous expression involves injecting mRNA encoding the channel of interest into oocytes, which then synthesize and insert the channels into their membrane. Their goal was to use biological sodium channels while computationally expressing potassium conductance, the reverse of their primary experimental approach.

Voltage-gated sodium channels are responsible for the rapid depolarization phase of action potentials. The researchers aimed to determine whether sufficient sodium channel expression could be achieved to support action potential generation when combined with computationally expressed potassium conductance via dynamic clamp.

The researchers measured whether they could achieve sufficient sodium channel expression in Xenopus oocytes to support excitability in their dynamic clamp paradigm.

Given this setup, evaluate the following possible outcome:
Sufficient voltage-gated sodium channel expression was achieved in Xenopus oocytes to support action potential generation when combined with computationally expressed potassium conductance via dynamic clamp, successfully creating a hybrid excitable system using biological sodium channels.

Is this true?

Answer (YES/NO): NO